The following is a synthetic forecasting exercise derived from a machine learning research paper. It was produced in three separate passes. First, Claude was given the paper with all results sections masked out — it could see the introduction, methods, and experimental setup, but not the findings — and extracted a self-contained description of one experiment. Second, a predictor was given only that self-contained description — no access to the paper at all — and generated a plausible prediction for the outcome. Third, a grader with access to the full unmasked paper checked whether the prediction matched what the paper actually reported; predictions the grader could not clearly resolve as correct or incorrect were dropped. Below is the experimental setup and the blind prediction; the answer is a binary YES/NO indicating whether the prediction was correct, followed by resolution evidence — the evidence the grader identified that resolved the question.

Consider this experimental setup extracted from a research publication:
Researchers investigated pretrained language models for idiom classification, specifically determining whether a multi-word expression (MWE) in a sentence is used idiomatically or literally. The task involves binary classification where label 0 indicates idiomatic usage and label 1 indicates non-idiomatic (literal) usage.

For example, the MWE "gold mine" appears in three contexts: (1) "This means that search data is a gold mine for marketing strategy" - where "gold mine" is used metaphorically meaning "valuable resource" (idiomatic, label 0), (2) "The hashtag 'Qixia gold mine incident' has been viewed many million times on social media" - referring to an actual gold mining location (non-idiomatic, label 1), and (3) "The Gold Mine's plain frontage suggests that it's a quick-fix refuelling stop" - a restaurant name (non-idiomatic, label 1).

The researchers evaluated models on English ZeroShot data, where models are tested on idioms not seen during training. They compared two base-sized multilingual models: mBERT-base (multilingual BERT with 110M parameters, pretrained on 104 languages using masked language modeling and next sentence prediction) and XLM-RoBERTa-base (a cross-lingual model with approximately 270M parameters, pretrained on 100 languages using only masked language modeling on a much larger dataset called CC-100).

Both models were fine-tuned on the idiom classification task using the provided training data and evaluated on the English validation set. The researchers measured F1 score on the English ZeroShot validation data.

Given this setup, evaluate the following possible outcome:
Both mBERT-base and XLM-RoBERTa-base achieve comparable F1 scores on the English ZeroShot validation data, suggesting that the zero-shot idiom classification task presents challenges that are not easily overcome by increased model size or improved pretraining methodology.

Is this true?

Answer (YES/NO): NO